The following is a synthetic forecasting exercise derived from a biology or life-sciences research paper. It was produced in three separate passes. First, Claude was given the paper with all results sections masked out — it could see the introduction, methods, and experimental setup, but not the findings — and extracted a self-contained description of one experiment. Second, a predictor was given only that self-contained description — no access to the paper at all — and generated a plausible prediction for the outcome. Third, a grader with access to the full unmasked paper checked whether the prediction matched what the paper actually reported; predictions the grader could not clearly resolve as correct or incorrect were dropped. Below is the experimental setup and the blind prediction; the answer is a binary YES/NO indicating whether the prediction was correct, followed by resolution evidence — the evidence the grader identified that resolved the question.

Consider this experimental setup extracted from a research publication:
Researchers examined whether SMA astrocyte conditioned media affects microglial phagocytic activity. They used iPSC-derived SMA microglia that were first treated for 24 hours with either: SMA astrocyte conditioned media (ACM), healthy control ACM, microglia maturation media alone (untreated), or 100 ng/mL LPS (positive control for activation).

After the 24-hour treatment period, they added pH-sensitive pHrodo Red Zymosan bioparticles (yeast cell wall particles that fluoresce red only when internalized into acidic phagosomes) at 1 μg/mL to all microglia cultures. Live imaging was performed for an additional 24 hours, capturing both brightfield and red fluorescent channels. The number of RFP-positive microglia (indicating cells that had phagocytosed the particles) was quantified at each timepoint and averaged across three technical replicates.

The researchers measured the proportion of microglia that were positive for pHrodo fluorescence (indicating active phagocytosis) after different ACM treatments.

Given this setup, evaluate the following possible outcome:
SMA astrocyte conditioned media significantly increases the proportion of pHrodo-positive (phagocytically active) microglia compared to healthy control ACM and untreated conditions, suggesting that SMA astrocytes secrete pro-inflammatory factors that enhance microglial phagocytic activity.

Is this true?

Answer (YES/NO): YES